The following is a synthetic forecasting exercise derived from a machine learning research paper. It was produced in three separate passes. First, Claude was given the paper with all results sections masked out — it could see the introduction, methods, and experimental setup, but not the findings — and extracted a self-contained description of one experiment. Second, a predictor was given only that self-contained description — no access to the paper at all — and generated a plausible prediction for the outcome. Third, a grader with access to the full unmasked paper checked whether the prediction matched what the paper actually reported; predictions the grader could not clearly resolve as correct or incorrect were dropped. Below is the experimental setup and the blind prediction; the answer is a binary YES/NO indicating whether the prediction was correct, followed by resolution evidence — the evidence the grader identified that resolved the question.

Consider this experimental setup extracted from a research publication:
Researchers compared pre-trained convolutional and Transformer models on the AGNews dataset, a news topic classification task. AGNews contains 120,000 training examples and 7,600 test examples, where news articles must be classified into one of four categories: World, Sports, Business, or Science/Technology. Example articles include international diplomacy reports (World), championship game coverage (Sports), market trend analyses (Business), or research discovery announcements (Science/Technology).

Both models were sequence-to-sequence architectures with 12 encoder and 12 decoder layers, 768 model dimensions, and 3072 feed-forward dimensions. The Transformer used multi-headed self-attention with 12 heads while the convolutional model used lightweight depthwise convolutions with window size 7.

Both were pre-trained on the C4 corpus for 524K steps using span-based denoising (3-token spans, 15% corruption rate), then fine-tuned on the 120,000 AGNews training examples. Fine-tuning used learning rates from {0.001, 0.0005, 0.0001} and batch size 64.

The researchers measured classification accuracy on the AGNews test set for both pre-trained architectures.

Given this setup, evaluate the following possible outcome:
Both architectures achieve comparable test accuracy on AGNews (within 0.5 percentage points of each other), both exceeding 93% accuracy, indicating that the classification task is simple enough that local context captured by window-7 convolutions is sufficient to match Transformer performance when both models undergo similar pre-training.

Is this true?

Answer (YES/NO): YES